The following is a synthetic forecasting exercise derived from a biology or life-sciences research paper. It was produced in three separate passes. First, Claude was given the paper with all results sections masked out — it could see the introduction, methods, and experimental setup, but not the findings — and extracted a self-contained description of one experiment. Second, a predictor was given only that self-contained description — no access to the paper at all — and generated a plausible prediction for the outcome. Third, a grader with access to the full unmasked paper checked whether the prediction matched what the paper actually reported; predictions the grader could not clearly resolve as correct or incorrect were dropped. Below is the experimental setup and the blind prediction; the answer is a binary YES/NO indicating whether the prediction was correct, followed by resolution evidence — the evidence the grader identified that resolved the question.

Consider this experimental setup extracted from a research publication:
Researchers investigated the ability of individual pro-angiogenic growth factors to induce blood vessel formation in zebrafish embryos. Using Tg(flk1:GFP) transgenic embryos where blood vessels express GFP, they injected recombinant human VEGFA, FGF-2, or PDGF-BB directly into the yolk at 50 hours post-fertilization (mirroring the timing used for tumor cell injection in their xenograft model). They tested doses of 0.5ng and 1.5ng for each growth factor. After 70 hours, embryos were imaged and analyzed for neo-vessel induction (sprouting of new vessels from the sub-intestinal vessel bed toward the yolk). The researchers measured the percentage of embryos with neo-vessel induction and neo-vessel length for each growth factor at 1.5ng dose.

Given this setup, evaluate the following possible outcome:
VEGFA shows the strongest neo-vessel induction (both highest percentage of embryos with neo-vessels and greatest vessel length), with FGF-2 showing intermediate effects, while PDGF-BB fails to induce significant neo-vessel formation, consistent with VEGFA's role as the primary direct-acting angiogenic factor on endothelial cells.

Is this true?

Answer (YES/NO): NO